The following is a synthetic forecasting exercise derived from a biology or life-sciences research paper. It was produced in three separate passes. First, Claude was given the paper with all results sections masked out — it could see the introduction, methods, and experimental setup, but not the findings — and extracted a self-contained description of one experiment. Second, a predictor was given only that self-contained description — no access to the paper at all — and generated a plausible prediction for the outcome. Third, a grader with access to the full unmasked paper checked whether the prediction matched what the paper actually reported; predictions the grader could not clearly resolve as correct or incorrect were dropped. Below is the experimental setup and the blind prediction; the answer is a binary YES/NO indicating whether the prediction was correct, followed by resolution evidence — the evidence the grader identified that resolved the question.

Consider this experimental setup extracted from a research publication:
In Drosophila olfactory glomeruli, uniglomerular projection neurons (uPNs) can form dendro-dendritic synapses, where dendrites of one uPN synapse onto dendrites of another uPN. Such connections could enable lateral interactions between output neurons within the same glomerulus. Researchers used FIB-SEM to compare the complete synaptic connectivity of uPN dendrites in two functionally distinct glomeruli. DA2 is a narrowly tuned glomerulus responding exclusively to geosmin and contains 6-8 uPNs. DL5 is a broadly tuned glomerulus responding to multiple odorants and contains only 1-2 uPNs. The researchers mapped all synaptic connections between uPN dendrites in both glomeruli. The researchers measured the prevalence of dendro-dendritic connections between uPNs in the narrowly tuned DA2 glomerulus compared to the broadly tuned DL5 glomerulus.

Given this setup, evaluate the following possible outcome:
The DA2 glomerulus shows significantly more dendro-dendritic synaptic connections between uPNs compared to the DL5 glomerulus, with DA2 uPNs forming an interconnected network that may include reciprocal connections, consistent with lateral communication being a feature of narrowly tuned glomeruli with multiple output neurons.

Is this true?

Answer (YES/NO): YES